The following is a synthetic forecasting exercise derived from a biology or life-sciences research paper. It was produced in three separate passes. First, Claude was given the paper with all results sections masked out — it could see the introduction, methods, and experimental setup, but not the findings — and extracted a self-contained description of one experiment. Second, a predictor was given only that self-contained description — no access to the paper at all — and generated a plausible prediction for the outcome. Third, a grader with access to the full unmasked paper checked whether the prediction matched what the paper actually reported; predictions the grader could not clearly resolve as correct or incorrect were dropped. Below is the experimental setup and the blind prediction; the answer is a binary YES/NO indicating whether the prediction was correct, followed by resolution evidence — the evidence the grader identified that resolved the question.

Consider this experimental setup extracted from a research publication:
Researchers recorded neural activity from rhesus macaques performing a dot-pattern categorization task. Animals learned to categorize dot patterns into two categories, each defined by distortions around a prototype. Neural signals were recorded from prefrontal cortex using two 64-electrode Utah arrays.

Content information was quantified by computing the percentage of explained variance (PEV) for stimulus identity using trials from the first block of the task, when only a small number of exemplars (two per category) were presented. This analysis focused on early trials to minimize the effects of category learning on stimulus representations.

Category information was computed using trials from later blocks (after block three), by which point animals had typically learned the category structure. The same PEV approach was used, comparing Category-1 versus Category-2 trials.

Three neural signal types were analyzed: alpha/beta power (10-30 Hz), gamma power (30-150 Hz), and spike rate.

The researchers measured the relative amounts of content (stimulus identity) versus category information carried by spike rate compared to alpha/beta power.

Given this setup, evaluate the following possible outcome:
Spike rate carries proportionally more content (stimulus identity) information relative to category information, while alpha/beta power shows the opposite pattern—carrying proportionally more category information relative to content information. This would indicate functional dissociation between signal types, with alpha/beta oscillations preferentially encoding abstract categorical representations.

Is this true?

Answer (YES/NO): YES